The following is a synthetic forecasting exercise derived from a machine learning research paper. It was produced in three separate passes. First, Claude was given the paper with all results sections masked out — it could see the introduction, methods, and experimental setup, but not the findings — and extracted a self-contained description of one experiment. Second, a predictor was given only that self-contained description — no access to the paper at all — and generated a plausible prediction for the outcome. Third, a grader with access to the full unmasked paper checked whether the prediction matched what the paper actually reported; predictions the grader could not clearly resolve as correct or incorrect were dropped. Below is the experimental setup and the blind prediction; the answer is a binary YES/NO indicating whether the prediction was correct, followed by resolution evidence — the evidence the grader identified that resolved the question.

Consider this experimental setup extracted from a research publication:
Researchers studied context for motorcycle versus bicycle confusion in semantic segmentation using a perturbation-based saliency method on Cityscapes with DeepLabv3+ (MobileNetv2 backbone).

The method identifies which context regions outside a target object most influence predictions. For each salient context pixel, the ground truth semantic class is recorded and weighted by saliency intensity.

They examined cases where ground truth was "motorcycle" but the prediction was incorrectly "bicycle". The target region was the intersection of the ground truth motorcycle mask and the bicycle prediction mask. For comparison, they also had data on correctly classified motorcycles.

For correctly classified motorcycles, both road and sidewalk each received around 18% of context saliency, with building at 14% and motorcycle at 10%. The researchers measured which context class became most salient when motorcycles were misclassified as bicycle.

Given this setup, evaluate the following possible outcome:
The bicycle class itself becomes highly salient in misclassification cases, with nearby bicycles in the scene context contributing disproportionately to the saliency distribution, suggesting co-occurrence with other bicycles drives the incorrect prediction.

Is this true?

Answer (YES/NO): NO